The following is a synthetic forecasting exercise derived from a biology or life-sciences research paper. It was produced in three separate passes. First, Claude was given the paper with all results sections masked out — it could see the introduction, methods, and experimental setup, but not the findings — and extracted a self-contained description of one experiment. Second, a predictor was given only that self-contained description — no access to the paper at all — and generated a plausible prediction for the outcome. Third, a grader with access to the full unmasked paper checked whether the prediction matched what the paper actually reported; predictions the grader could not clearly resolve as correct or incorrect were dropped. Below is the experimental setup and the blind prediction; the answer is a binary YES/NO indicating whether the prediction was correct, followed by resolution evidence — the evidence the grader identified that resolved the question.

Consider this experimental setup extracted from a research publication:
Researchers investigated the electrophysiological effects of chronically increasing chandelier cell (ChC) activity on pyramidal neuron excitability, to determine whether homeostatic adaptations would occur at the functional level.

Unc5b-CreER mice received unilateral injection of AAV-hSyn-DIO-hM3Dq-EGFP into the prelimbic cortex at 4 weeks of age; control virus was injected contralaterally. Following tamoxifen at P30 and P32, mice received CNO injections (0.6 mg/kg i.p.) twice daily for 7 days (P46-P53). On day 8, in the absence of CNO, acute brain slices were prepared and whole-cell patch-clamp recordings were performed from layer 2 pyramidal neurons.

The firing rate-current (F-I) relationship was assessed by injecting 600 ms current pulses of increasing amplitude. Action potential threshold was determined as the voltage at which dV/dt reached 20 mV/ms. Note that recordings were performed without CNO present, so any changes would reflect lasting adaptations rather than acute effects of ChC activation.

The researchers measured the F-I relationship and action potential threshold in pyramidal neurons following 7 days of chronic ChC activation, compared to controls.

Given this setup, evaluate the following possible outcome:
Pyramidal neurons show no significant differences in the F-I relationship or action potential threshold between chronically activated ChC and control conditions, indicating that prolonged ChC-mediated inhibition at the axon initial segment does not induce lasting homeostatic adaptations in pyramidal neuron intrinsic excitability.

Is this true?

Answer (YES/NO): NO